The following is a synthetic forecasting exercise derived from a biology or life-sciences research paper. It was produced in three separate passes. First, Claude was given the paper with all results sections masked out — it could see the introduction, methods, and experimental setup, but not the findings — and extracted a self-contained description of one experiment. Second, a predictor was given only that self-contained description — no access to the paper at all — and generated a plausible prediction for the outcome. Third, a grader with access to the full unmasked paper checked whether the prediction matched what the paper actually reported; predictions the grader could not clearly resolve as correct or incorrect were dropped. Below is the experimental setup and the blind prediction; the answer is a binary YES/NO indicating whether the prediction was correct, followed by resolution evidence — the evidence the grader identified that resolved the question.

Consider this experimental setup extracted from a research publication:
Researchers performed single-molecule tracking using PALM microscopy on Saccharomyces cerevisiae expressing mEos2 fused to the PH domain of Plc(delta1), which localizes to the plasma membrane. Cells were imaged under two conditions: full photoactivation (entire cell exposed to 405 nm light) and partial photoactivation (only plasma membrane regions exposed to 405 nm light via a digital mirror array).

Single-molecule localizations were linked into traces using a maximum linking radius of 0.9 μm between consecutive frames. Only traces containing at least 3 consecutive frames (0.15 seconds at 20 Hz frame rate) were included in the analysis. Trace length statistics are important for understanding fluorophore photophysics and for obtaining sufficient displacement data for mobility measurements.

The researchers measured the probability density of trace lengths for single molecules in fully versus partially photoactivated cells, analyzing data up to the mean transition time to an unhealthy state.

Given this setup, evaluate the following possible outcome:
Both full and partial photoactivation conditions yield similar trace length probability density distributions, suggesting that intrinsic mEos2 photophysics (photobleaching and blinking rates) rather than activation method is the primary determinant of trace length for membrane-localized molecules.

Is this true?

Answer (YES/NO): YES